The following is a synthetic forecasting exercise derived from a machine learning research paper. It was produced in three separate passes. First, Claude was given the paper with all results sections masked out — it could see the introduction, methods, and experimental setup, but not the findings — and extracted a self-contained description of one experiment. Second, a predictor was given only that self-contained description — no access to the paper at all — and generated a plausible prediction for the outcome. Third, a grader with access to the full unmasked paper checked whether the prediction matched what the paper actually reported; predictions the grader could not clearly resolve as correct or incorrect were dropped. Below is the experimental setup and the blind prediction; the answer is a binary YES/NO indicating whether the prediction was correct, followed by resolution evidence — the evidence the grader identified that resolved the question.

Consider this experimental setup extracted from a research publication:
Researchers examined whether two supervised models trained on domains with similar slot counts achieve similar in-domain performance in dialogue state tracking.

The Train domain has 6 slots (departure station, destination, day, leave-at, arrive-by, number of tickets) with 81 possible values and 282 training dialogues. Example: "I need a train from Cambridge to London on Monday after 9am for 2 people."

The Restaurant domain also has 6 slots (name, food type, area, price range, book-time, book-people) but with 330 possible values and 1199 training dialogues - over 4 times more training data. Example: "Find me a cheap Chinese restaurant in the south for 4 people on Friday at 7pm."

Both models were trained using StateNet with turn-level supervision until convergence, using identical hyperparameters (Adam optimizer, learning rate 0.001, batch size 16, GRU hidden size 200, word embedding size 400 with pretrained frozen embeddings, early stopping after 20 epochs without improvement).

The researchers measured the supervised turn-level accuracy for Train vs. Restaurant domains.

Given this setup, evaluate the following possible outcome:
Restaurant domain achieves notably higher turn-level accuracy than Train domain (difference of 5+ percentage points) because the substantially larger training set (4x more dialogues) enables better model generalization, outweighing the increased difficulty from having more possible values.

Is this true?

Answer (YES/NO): NO